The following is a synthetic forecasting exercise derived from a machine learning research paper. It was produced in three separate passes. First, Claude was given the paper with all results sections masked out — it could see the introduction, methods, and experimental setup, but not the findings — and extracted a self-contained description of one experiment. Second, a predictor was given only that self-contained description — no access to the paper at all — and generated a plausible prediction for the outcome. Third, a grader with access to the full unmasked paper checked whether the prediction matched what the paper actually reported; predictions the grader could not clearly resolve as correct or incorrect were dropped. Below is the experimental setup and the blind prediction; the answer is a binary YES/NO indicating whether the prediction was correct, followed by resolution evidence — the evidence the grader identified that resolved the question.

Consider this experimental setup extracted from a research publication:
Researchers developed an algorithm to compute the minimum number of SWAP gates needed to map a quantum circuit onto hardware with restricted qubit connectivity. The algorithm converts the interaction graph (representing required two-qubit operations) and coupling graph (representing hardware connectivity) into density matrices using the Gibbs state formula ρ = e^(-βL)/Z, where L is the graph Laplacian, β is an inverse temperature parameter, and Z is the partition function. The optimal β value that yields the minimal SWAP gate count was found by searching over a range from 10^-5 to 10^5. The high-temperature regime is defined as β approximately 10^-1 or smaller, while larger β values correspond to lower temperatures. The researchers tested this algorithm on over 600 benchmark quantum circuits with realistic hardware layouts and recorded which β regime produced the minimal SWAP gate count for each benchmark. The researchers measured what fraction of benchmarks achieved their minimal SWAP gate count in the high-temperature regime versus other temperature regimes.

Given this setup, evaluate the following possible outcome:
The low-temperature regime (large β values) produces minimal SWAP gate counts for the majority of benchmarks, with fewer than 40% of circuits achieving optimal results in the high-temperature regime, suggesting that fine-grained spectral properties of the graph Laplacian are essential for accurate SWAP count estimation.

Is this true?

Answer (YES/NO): NO